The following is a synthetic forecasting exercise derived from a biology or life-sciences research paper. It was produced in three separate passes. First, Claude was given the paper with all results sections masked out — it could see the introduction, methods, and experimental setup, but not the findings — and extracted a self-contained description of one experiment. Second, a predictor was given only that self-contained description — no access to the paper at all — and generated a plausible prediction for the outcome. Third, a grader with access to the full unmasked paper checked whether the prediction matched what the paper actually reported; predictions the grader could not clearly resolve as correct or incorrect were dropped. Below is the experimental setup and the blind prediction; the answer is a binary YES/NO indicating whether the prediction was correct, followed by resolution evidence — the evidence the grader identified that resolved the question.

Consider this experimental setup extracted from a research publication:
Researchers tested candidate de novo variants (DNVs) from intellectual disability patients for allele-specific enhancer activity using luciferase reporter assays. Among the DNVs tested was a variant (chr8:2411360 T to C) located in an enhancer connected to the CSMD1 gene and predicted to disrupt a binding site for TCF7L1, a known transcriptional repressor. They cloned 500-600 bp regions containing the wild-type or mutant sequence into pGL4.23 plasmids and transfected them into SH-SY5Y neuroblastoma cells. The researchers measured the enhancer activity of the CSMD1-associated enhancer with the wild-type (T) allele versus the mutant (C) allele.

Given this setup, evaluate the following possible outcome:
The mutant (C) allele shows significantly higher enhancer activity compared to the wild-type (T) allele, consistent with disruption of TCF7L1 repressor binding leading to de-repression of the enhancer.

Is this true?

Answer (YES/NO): YES